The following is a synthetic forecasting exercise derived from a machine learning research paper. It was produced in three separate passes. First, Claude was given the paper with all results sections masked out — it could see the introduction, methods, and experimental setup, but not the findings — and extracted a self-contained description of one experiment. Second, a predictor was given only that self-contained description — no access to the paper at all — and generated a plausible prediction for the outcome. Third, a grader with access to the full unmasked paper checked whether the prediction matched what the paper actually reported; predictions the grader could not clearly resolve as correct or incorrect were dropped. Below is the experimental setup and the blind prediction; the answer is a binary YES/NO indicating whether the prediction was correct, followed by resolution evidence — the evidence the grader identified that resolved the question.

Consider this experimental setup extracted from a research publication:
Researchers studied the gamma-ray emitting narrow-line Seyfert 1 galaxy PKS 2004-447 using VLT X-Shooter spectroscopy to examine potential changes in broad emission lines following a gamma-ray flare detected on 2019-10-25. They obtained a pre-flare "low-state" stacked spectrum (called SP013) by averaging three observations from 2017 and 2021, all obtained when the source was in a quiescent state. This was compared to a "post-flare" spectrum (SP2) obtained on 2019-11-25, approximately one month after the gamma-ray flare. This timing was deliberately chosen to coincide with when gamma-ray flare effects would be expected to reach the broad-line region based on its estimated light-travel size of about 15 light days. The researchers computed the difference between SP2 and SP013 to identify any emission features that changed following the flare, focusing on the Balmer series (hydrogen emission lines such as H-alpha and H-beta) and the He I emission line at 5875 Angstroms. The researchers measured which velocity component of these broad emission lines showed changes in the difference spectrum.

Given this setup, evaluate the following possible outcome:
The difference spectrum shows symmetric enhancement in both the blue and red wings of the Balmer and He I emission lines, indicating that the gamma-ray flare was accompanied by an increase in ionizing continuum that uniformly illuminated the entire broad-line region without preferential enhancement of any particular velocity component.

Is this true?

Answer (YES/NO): NO